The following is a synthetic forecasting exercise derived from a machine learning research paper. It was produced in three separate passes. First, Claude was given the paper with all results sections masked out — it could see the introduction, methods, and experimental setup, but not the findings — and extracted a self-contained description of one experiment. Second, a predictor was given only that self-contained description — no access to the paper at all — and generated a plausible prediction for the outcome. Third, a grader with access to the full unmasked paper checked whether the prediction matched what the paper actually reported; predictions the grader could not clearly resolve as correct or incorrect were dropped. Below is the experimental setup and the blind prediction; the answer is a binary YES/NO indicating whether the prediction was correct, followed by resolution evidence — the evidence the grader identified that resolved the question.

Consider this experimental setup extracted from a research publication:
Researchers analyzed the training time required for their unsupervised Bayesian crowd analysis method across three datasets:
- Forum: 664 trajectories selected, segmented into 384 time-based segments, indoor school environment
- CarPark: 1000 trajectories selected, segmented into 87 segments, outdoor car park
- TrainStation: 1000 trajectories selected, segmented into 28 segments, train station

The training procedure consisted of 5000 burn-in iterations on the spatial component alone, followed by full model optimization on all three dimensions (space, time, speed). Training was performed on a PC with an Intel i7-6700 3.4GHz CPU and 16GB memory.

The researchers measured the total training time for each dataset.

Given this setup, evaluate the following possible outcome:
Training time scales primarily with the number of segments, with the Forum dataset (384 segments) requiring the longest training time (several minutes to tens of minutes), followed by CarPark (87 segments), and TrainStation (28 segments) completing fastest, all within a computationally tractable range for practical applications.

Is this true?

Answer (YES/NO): NO